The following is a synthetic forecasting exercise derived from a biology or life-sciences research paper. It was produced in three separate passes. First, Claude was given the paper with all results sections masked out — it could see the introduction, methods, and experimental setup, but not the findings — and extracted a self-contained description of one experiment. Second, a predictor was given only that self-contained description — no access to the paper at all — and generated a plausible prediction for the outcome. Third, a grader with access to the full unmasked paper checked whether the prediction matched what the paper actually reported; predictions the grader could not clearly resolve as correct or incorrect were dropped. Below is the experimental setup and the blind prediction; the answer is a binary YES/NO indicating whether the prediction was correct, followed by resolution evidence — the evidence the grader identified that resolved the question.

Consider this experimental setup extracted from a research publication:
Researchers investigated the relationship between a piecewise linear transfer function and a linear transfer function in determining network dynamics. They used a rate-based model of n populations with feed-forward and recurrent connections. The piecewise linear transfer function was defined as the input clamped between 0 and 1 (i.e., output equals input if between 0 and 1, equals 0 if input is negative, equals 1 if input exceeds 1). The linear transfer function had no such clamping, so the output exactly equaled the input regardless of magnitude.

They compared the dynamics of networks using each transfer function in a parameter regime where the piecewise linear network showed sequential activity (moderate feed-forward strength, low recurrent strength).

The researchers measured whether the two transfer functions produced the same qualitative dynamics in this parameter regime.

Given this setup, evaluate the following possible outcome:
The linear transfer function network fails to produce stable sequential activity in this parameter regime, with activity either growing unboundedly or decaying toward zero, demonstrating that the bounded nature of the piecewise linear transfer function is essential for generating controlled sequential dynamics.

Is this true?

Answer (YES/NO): YES